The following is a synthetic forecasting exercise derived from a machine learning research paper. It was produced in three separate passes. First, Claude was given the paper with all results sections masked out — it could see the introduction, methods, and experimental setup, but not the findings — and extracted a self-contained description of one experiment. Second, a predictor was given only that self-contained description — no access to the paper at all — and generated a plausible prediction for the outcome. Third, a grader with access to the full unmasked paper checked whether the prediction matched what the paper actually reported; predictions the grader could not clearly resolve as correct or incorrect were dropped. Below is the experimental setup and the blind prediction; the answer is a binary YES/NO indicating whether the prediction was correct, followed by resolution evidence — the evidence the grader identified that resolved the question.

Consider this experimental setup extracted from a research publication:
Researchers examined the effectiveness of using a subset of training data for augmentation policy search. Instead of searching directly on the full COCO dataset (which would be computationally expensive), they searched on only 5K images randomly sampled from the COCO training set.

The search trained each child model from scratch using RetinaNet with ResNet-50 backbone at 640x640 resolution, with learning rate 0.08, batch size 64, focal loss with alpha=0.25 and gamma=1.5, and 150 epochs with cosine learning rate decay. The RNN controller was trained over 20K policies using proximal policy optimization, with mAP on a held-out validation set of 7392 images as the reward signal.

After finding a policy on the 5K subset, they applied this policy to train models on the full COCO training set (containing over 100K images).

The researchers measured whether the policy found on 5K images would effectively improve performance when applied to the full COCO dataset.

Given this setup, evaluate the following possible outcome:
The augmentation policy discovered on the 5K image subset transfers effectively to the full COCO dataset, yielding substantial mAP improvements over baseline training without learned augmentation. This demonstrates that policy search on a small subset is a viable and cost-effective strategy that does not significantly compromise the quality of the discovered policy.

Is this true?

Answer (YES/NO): YES